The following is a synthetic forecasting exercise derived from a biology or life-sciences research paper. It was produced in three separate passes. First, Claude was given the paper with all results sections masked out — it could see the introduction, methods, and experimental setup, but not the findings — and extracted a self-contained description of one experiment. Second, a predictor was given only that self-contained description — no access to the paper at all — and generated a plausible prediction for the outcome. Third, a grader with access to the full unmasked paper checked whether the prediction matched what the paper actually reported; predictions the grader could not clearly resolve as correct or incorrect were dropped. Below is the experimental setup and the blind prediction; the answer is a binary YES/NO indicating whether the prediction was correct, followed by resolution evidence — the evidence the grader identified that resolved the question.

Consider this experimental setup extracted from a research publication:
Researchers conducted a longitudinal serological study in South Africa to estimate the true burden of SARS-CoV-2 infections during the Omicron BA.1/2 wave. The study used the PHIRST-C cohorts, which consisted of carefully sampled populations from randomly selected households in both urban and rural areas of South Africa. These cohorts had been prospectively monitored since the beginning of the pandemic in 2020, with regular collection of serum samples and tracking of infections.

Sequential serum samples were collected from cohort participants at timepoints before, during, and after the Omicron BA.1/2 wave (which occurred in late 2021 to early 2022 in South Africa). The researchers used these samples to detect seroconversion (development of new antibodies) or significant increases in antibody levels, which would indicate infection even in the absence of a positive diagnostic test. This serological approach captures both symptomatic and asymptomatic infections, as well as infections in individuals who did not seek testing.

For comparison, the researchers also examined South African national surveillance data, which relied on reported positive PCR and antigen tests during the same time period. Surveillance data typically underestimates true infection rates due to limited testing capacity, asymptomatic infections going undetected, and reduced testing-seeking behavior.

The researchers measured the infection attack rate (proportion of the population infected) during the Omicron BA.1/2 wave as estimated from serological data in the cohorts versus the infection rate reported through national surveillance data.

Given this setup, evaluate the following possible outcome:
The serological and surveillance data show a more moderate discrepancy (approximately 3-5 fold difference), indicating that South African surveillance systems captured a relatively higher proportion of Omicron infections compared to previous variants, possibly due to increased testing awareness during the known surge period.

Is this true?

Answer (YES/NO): NO